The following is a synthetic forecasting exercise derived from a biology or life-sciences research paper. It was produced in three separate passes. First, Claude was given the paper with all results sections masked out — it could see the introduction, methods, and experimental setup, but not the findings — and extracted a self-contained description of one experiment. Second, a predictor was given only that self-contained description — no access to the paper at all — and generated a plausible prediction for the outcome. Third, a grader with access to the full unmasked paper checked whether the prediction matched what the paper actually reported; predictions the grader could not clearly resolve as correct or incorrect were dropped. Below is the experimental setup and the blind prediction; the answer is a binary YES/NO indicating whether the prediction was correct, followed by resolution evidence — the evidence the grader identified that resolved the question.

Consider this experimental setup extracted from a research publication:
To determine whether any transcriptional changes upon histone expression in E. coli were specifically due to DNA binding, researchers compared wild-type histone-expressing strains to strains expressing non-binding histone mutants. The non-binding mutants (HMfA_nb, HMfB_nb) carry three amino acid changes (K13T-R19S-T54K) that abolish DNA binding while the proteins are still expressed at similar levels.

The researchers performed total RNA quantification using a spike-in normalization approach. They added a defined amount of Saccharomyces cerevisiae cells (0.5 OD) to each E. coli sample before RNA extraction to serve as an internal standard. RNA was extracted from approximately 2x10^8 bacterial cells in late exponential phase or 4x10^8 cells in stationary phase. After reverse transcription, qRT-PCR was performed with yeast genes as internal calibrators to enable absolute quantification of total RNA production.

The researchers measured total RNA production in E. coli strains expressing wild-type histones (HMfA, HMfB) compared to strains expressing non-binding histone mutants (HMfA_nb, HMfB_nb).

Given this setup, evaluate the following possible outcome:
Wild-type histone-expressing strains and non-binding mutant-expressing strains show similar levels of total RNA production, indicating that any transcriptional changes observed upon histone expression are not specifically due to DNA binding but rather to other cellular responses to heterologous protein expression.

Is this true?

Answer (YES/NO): NO